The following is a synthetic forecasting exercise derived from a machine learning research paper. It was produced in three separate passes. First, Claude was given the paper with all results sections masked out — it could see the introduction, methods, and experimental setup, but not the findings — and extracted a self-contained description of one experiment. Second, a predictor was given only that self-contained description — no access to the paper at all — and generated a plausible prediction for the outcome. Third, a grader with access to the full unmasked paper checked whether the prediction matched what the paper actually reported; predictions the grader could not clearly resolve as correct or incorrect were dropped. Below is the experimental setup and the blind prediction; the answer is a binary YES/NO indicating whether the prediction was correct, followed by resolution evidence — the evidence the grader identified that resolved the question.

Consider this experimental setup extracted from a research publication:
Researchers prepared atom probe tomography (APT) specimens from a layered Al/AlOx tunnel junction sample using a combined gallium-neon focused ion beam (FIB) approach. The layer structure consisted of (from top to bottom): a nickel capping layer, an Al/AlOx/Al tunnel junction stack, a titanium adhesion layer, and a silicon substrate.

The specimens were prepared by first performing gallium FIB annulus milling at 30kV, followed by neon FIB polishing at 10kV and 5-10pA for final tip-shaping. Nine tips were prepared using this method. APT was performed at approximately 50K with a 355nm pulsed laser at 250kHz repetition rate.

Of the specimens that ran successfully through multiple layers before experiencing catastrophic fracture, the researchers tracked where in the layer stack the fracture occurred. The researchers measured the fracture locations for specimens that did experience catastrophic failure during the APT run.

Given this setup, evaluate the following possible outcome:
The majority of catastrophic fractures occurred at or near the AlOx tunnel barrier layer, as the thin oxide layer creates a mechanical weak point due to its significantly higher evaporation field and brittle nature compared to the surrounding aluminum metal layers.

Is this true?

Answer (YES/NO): NO